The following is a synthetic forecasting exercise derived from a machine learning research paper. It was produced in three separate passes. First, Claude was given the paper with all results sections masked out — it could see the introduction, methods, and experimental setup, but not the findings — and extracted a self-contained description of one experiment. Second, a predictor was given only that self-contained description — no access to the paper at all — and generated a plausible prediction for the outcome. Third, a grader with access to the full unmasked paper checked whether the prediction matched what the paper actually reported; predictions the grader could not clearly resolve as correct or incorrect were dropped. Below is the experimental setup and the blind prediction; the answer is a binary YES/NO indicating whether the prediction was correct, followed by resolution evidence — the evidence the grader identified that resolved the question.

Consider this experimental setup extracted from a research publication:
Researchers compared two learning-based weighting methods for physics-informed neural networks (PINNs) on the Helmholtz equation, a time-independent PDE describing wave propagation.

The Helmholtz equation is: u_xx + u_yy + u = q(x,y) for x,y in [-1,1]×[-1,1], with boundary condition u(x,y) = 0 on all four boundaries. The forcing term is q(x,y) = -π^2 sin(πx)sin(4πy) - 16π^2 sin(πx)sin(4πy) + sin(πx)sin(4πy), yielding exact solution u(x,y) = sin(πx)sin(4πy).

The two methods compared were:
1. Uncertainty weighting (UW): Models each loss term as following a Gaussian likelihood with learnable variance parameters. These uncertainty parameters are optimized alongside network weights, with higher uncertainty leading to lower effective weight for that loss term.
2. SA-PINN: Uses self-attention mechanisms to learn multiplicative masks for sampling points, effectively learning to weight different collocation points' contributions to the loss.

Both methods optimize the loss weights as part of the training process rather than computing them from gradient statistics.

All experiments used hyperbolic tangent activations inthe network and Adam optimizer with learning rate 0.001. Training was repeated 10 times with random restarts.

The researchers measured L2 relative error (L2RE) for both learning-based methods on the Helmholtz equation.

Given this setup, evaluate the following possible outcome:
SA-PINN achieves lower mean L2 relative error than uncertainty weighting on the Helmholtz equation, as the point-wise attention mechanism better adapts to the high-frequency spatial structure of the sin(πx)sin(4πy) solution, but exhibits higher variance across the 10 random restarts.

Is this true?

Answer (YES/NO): NO